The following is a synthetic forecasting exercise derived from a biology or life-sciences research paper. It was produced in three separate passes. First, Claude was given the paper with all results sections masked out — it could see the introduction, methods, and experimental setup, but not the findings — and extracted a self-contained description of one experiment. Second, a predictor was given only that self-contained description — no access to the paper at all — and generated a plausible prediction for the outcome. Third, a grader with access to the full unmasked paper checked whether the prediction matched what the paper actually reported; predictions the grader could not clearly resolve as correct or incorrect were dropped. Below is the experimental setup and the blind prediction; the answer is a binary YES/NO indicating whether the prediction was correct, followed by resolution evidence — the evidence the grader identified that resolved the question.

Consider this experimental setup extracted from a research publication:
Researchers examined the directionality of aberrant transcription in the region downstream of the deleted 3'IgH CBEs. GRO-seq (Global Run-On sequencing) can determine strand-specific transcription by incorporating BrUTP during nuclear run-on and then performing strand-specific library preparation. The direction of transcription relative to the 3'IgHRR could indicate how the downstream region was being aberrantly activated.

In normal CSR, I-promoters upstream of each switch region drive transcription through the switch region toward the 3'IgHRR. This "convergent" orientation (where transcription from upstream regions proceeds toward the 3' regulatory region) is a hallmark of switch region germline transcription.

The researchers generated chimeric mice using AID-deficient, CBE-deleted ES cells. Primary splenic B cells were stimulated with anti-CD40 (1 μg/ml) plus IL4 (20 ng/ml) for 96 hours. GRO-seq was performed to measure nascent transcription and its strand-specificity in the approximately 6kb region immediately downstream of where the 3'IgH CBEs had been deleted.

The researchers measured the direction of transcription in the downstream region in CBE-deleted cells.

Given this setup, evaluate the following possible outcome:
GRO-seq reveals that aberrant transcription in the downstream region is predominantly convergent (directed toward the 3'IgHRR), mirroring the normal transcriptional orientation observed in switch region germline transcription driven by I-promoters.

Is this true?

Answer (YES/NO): NO